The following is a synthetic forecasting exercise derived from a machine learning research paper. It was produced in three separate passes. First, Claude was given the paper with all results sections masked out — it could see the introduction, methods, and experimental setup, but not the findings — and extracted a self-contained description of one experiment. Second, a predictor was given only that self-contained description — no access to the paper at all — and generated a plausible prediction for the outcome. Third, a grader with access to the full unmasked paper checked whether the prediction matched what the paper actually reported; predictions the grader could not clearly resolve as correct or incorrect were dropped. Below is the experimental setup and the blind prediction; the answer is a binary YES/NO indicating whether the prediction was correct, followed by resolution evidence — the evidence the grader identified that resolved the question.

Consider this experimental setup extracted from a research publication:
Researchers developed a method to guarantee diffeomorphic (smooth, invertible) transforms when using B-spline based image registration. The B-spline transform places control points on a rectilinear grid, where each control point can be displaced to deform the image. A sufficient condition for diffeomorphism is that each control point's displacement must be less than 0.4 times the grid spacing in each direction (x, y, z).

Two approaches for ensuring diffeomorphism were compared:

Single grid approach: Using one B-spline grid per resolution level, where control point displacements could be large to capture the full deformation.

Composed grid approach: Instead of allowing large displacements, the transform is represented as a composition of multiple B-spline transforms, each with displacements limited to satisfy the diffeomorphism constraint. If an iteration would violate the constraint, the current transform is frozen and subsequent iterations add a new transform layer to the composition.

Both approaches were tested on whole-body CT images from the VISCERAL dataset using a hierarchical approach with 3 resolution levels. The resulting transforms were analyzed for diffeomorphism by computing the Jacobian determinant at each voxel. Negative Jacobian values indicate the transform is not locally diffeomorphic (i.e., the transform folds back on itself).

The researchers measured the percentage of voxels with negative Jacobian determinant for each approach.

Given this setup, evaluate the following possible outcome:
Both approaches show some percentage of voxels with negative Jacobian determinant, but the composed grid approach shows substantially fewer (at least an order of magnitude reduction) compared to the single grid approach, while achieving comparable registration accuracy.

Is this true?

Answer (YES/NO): NO